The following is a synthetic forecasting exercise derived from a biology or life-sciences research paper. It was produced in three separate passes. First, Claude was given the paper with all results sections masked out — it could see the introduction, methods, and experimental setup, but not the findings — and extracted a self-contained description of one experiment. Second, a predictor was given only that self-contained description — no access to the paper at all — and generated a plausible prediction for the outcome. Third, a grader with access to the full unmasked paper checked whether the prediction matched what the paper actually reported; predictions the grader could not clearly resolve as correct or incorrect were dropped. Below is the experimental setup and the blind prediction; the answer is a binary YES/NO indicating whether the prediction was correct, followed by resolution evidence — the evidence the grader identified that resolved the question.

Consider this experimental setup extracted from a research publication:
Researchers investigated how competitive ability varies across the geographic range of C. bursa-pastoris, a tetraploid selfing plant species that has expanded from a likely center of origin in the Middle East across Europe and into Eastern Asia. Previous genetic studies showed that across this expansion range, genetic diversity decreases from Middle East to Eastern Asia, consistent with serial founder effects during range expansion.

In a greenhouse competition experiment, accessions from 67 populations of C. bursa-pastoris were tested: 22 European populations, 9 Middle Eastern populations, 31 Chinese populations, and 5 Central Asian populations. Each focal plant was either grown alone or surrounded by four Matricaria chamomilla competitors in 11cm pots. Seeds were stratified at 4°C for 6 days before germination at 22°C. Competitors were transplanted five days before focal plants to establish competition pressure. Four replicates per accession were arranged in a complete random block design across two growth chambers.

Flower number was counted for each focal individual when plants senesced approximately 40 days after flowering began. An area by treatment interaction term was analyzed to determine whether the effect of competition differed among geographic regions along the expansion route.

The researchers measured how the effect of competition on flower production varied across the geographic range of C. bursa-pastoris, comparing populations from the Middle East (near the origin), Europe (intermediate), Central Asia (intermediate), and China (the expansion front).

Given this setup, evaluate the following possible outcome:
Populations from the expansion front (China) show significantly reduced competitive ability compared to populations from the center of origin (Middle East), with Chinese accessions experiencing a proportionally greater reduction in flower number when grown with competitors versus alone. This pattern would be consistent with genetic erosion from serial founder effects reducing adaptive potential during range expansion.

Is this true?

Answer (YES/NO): YES